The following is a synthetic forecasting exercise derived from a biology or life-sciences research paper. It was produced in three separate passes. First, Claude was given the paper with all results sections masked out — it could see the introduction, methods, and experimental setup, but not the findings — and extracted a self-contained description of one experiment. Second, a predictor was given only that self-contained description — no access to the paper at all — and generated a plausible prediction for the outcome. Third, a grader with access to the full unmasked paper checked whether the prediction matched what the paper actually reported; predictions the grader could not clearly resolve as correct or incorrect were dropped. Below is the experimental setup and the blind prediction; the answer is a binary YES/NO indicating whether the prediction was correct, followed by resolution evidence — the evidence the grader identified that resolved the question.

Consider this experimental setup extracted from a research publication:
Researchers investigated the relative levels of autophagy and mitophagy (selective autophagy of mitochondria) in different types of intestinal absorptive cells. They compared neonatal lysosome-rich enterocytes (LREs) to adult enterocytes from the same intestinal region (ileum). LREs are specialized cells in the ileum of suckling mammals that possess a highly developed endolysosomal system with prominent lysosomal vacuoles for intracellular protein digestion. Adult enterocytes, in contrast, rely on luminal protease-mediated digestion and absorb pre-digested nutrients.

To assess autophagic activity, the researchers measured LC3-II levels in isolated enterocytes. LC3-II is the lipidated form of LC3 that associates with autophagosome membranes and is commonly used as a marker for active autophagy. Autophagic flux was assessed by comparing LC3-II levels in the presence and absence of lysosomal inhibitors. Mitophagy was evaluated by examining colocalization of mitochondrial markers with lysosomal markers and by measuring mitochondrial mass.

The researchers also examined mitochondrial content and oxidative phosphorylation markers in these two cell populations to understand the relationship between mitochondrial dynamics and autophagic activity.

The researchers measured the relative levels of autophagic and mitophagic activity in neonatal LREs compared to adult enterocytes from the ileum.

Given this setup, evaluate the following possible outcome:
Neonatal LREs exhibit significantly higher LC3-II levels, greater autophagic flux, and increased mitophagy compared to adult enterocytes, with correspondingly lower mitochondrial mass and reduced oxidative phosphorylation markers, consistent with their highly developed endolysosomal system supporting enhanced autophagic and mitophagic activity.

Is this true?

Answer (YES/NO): NO